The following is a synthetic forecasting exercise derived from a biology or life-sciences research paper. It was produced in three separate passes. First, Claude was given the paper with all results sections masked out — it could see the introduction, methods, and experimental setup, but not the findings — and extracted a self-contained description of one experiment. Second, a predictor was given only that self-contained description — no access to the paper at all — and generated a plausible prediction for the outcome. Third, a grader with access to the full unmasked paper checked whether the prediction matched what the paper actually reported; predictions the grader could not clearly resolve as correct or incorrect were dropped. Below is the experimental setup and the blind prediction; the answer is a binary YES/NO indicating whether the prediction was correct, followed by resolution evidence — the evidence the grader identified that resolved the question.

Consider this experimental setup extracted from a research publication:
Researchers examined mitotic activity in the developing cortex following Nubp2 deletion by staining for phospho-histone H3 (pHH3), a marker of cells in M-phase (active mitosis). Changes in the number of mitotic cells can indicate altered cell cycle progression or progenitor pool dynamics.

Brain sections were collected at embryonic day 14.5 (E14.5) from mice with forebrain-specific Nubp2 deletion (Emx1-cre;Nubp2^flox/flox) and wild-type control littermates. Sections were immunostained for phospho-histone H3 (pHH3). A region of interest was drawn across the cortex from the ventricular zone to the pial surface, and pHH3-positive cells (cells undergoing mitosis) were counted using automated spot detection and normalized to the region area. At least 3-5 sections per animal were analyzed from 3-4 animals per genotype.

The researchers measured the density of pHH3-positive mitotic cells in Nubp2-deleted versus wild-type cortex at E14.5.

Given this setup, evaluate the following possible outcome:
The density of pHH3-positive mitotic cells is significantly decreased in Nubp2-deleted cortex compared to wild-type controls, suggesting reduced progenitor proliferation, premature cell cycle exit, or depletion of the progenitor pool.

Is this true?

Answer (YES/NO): NO